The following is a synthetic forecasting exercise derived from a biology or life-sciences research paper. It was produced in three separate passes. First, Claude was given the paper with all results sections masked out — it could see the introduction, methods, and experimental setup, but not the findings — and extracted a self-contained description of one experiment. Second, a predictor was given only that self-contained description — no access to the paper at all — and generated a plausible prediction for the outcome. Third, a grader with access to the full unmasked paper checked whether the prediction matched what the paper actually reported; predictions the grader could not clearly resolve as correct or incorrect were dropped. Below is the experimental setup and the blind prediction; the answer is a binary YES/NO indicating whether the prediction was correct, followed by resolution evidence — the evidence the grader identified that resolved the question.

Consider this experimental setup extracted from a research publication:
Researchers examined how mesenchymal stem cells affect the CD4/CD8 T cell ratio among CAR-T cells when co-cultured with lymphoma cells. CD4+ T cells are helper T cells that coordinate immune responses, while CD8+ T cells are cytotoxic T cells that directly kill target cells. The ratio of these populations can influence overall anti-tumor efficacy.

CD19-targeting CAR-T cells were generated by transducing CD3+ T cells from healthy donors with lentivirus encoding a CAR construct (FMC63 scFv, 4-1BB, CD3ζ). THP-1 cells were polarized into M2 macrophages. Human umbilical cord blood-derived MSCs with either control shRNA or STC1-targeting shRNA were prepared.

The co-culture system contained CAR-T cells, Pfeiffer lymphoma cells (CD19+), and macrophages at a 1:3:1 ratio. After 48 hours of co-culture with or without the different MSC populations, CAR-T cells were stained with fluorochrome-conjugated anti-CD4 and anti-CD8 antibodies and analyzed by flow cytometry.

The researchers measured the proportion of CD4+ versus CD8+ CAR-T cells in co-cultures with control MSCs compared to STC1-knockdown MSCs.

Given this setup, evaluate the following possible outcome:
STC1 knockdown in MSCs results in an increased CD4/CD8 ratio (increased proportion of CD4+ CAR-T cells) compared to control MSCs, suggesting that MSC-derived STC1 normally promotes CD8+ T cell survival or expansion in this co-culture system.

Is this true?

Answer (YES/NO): NO